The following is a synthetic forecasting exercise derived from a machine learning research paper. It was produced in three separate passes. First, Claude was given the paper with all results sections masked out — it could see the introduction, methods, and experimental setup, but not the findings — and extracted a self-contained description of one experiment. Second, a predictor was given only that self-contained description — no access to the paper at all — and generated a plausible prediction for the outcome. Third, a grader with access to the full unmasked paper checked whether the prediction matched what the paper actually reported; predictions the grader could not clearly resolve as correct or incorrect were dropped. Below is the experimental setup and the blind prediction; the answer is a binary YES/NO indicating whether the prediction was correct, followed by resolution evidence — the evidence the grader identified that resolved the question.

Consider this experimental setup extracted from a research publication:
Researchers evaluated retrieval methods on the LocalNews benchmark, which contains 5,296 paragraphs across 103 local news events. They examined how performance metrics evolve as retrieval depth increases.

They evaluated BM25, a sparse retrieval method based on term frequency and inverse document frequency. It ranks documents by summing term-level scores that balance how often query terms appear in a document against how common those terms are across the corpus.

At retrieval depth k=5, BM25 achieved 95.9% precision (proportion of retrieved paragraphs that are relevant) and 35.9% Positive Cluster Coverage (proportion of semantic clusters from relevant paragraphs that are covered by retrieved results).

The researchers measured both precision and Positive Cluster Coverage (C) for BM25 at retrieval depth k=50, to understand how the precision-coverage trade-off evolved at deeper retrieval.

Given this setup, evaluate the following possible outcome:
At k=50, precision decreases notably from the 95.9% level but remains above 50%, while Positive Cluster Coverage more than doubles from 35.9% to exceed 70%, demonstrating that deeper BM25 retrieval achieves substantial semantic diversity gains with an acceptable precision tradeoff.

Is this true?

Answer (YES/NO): NO